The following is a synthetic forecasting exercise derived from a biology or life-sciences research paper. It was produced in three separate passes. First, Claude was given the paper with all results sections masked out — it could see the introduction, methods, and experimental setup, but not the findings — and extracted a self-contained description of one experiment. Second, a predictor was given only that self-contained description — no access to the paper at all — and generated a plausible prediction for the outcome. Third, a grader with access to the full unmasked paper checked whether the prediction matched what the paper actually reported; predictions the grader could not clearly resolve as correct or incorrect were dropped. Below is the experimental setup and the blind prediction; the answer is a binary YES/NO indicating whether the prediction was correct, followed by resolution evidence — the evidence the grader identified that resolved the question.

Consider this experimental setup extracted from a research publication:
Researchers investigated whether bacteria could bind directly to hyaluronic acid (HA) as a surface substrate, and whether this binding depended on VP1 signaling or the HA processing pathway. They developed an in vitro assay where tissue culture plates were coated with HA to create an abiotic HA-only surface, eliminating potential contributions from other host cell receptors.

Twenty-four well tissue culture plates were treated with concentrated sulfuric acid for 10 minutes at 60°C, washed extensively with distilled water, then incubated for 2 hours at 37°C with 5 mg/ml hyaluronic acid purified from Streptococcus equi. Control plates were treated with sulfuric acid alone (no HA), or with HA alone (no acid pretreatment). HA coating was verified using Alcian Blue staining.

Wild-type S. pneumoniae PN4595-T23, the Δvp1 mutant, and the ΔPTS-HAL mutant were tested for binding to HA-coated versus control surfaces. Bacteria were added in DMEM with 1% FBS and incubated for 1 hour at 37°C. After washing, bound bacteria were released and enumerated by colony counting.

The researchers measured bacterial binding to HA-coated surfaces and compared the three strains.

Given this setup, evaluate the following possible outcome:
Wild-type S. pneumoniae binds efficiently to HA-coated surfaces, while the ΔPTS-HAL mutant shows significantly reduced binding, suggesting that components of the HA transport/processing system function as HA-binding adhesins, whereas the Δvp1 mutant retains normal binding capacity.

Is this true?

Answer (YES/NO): NO